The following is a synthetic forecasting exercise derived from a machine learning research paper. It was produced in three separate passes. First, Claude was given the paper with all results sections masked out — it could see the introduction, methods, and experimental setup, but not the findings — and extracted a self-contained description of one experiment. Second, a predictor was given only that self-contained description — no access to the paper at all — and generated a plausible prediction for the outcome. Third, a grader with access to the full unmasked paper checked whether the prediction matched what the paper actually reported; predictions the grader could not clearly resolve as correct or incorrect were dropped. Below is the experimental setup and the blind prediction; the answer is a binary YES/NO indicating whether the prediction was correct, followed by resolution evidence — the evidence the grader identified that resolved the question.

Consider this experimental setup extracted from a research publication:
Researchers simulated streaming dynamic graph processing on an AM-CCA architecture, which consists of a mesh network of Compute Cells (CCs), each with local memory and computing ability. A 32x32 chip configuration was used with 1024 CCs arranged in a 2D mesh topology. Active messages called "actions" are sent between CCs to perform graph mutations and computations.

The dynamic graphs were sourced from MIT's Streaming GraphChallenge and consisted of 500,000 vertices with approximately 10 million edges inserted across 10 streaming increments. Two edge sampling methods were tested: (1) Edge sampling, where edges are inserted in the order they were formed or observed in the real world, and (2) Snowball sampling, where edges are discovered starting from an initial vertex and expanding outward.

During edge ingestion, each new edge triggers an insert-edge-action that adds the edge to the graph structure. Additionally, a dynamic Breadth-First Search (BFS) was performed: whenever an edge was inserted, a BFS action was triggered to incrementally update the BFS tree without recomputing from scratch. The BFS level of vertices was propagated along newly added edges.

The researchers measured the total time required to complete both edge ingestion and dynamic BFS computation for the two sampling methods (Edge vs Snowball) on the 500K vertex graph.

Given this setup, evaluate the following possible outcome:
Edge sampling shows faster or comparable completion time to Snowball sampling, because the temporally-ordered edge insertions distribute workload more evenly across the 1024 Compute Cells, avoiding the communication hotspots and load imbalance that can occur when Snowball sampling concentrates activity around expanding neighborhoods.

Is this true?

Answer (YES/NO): NO